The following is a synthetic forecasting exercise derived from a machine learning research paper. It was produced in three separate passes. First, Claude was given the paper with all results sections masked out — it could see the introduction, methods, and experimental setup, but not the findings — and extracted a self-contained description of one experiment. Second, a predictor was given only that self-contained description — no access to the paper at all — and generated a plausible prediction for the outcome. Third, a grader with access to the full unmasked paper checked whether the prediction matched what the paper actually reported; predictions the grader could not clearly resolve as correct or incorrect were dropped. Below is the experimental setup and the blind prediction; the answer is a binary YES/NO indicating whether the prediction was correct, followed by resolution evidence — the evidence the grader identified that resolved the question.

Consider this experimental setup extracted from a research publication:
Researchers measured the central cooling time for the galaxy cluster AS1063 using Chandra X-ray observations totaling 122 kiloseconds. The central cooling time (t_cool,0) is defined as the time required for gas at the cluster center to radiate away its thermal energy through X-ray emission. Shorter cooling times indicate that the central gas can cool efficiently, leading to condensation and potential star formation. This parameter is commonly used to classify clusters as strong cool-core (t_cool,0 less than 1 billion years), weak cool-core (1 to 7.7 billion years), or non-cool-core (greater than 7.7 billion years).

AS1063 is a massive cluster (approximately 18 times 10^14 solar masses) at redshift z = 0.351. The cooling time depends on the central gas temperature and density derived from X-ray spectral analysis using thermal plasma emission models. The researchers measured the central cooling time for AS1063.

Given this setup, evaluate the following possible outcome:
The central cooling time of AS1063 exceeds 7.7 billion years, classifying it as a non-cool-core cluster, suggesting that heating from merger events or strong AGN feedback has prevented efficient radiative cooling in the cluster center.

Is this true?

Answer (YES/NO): NO